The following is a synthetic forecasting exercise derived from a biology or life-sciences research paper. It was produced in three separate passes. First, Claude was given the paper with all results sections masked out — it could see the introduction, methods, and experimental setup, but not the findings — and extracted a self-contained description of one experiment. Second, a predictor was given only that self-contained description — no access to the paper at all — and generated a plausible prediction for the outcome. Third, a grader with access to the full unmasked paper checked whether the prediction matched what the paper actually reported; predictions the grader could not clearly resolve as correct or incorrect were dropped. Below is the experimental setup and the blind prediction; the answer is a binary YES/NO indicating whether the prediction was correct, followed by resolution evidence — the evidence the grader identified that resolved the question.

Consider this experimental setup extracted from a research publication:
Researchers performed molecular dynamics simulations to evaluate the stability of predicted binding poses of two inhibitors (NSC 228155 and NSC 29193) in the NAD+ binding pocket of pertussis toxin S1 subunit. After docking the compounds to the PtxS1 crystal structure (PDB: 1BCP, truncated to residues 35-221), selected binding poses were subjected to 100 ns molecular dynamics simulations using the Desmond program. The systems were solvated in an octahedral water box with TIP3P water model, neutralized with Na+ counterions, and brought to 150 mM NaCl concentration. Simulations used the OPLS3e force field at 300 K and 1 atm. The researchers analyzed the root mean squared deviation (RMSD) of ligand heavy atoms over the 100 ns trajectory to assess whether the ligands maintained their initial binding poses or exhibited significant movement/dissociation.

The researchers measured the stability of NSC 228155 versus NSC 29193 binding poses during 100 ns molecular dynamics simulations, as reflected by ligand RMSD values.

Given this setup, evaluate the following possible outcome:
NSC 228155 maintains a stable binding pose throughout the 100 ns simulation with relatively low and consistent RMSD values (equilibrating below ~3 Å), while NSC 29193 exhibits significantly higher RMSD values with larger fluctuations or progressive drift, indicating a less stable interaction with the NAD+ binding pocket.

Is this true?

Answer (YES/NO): NO